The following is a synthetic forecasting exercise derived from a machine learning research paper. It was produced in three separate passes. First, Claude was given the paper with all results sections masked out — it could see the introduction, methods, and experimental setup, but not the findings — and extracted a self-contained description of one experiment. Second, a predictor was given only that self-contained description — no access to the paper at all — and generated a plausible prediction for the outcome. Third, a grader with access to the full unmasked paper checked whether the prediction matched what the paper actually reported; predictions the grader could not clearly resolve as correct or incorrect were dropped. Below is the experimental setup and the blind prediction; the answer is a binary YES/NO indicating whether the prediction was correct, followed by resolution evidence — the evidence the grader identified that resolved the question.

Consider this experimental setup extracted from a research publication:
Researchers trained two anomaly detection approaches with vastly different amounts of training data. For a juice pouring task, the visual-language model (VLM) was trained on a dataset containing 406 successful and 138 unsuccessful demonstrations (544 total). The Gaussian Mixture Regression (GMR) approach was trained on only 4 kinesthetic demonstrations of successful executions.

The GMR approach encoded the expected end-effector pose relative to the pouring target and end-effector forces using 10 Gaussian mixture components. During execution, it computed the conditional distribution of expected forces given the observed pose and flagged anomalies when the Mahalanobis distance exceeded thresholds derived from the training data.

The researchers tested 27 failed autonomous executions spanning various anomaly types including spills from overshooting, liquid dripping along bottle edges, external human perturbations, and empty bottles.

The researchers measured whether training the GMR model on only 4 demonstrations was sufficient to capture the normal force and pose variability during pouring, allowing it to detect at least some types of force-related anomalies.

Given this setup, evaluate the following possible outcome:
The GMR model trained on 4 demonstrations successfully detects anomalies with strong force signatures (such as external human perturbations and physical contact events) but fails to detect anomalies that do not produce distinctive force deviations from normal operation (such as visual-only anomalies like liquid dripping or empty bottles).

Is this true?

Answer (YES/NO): NO